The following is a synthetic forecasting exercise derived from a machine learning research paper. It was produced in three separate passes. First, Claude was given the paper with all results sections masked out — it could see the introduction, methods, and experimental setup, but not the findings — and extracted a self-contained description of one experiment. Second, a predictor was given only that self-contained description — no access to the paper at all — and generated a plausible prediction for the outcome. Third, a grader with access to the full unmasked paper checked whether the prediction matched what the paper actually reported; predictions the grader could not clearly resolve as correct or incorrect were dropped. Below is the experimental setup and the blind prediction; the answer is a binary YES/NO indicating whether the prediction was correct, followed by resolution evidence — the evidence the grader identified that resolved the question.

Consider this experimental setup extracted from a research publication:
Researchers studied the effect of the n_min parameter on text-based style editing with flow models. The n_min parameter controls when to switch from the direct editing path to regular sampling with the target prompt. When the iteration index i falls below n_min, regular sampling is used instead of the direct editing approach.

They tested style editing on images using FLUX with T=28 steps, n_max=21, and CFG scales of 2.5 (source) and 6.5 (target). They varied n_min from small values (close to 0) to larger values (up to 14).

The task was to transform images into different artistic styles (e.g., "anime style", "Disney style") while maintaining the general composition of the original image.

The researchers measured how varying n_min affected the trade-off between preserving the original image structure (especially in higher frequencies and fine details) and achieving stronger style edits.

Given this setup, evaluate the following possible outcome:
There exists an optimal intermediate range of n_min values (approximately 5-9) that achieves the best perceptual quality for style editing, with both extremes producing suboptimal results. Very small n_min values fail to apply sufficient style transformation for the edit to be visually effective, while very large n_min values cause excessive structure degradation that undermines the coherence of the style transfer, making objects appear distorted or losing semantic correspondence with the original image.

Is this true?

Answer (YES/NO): NO